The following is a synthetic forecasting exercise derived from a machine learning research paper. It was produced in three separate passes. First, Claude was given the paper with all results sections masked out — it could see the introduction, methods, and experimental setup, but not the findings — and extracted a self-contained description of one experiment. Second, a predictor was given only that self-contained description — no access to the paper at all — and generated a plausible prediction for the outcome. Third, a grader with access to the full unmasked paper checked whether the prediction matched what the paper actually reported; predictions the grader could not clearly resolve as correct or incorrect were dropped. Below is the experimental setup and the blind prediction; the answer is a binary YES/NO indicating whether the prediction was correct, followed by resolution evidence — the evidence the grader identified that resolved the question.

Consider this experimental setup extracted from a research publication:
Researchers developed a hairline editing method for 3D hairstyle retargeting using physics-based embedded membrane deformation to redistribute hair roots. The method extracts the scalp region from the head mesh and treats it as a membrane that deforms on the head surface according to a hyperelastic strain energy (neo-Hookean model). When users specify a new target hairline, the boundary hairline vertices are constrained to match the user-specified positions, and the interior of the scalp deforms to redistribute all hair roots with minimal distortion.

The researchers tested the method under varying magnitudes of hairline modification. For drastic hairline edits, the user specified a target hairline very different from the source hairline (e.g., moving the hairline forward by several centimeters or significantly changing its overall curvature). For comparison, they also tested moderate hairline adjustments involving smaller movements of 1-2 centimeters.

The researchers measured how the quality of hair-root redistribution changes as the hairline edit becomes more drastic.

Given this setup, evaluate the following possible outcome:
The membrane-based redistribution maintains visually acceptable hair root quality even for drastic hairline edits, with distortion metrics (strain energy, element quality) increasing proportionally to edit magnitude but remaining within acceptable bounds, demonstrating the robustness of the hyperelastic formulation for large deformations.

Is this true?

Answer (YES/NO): NO